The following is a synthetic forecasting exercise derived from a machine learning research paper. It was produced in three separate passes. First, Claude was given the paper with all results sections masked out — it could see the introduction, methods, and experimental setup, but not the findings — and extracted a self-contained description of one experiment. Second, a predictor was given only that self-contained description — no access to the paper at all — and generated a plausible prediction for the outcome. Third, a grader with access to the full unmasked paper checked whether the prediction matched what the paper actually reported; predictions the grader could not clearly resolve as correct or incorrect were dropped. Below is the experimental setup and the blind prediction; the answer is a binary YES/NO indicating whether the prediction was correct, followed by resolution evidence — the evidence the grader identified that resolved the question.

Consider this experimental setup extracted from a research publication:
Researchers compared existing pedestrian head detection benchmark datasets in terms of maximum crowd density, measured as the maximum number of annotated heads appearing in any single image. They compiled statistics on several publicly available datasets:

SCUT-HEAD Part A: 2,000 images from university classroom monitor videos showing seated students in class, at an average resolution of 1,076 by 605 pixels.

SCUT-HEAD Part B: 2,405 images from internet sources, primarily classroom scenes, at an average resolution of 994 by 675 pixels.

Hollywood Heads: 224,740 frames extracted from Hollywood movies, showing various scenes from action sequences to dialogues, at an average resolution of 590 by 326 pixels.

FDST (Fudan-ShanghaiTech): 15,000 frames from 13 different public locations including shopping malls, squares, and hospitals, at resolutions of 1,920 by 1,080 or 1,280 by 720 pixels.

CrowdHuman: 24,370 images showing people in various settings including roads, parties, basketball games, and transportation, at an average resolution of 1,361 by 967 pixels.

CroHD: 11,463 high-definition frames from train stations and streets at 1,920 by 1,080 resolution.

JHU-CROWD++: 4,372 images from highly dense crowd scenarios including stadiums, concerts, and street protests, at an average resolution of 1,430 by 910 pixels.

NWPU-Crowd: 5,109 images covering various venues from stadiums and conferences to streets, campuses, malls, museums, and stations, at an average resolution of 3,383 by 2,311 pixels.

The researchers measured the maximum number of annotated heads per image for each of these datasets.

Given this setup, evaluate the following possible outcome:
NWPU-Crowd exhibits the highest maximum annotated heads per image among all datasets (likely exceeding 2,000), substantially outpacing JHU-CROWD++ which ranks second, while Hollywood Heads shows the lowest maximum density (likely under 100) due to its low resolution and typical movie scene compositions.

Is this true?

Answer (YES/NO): NO